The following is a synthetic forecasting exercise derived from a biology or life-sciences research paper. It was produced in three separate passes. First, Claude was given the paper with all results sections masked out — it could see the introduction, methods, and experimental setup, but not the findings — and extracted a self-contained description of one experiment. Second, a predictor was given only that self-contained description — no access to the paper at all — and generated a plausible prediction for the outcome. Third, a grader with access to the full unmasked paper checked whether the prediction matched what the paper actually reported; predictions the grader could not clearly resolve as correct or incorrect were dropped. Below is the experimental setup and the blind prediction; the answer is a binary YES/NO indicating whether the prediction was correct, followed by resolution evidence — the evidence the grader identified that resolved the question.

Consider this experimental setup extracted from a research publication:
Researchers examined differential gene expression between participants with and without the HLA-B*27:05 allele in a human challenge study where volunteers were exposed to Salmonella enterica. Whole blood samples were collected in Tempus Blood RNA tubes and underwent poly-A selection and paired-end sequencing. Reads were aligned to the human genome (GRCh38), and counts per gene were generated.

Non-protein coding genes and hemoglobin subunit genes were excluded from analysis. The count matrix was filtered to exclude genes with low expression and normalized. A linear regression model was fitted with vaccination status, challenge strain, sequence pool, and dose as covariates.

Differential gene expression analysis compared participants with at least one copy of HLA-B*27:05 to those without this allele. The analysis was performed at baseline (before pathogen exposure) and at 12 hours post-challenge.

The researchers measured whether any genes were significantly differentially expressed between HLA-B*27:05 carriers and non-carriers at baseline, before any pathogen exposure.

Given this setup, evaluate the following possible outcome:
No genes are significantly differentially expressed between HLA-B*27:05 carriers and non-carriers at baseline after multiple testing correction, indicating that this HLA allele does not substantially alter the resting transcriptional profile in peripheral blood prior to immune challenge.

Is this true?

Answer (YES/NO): NO